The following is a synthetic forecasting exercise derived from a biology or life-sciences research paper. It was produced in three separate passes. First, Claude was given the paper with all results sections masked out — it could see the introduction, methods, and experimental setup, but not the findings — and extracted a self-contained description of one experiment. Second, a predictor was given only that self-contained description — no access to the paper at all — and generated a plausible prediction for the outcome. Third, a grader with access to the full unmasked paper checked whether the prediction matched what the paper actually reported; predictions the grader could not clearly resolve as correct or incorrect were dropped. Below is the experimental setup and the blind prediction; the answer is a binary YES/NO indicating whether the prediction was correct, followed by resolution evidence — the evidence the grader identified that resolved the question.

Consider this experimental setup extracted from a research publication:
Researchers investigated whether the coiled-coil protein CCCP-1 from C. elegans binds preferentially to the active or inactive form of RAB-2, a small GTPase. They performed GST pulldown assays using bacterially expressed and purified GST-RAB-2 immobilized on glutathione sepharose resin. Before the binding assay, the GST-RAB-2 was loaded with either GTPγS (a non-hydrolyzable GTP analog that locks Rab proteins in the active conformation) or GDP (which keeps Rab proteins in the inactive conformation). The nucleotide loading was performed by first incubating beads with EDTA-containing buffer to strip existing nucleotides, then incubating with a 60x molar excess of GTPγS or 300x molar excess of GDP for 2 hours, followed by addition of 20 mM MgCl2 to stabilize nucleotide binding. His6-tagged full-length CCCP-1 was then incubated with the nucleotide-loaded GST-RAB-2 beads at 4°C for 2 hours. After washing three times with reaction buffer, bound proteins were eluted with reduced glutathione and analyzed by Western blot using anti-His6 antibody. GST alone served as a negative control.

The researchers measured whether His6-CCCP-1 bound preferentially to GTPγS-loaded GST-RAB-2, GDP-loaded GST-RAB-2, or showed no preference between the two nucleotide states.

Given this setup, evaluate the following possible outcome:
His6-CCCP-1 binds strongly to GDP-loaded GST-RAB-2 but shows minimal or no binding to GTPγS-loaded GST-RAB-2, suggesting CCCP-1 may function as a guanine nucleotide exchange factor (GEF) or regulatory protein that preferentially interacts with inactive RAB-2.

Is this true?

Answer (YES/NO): NO